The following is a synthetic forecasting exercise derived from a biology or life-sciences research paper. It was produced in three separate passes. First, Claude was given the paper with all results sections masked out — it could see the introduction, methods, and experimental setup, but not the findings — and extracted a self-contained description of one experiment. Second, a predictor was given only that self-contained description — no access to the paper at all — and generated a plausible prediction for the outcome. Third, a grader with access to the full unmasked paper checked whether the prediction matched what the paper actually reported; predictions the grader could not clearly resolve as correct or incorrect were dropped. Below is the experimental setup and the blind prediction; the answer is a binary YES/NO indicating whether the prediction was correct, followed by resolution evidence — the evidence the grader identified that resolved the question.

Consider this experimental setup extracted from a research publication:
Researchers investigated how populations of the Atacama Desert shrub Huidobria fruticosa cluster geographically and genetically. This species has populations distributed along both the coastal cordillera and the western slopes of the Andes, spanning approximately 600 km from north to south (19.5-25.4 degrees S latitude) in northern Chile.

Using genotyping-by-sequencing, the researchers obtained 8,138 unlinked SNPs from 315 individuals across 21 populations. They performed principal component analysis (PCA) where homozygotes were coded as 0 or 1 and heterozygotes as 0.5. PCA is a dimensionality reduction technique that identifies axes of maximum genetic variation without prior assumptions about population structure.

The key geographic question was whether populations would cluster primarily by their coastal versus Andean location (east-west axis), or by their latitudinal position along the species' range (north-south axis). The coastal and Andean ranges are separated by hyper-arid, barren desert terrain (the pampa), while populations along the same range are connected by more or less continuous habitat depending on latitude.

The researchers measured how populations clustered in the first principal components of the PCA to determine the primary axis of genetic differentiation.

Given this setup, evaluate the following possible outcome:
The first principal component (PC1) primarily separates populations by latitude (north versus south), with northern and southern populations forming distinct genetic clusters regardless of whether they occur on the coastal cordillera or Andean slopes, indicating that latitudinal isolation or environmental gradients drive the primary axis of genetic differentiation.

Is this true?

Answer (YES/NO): YES